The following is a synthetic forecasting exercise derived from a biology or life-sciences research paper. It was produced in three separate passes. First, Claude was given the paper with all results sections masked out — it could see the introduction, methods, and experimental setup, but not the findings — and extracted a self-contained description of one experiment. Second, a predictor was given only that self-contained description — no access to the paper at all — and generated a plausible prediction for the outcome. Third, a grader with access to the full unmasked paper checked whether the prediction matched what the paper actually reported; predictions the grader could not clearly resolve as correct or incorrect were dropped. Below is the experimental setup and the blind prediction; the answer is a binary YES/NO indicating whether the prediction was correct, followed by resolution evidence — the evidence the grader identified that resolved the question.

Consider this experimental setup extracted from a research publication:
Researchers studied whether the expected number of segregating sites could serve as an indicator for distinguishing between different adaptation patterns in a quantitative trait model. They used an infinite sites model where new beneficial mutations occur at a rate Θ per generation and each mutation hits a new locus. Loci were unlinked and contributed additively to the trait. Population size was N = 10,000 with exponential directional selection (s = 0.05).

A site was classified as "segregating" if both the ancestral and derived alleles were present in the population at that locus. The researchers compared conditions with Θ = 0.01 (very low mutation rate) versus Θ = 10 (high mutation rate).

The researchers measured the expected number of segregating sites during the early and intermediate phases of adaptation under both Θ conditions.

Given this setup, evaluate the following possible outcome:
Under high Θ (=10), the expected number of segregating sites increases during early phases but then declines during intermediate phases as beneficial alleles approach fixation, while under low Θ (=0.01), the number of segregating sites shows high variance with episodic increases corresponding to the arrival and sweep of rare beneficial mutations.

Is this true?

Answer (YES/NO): NO